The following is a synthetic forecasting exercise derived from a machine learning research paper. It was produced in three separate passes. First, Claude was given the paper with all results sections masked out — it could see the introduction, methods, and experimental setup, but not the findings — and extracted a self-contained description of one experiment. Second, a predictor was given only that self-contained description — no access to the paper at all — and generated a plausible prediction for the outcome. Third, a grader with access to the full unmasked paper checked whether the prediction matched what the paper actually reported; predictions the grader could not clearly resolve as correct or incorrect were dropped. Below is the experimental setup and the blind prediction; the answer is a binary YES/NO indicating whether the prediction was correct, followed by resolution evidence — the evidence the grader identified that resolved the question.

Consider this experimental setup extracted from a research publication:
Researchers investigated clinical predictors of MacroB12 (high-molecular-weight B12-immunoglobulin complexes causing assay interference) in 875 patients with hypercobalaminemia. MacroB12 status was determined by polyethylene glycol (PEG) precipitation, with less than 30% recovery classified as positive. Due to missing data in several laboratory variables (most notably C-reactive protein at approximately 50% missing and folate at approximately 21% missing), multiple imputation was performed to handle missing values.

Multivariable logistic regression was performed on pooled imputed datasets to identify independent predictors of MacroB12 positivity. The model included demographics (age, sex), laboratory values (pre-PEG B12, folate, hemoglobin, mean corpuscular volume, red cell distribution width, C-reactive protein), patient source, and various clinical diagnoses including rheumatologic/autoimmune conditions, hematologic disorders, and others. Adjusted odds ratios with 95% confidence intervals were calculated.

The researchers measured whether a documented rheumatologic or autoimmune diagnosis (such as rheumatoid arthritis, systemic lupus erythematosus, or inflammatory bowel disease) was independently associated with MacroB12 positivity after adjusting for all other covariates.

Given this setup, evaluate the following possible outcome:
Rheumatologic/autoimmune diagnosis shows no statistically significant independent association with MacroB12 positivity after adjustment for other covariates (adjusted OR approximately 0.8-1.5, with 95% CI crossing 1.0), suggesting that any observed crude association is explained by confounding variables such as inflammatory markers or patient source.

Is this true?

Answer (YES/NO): NO